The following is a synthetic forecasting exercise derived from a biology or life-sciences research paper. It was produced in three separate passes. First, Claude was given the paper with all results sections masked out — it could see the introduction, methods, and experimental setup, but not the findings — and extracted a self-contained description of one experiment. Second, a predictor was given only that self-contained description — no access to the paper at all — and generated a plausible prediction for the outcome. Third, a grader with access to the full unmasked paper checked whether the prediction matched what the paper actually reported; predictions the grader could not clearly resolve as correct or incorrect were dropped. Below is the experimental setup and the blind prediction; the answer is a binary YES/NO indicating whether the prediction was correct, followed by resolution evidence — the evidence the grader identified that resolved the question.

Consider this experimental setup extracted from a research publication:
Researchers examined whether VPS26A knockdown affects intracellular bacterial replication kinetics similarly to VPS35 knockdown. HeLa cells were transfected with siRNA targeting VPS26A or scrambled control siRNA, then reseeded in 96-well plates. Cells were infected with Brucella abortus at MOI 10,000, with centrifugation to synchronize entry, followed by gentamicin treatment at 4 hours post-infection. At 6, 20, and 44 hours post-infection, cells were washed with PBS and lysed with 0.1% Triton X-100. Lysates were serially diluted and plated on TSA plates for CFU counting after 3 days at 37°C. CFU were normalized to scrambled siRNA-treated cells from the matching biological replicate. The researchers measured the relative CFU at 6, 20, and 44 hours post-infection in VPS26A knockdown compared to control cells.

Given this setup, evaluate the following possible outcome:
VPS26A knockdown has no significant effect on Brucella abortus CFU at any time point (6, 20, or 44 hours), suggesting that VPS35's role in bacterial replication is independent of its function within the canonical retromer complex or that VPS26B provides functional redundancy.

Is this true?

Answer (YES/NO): NO